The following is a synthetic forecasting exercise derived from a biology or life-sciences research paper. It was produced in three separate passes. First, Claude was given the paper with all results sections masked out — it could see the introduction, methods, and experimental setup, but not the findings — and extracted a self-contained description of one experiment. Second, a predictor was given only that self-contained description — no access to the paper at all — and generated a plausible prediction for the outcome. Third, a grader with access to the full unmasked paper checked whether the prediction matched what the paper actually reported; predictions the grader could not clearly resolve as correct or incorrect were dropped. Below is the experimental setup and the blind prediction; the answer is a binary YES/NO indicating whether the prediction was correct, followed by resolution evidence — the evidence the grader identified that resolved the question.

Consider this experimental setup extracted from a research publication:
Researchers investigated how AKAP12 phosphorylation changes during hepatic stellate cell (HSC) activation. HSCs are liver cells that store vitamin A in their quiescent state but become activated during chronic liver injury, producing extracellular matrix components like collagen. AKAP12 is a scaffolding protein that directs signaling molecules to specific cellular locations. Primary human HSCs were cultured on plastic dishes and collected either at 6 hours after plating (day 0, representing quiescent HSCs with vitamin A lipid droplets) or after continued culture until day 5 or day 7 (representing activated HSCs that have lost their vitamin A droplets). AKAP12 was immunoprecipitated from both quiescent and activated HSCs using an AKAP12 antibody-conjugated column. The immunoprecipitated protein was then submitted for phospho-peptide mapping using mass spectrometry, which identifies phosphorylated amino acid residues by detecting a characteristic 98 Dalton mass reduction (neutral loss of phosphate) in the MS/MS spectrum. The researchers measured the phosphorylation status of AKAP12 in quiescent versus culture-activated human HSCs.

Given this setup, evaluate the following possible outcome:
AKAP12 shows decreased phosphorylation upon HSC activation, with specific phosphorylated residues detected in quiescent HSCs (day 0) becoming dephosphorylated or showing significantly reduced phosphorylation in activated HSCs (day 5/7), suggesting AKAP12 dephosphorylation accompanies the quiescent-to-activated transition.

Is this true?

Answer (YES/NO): NO